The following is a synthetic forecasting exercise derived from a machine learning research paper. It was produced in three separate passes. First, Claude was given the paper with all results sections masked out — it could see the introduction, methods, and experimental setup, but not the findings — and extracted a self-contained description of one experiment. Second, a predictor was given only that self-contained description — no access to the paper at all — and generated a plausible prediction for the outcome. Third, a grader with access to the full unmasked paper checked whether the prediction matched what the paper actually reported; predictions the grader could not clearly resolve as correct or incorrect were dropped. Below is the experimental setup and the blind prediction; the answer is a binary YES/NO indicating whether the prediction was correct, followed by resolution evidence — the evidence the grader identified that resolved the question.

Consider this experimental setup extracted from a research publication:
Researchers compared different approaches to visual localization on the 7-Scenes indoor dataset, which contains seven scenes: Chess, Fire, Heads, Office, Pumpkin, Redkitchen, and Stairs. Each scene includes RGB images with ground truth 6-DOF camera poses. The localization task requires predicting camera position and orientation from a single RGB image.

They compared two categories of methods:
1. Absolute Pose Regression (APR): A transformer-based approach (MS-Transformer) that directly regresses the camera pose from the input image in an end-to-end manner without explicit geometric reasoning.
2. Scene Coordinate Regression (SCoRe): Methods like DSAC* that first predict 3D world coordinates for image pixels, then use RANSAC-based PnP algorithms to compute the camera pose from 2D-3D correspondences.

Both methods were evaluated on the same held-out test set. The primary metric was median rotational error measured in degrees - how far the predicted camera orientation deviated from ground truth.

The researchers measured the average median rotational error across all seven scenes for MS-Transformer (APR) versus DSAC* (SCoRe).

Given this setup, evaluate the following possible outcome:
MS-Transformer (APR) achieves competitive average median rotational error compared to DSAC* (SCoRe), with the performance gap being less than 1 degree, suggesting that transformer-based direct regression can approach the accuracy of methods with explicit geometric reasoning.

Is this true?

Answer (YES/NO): NO